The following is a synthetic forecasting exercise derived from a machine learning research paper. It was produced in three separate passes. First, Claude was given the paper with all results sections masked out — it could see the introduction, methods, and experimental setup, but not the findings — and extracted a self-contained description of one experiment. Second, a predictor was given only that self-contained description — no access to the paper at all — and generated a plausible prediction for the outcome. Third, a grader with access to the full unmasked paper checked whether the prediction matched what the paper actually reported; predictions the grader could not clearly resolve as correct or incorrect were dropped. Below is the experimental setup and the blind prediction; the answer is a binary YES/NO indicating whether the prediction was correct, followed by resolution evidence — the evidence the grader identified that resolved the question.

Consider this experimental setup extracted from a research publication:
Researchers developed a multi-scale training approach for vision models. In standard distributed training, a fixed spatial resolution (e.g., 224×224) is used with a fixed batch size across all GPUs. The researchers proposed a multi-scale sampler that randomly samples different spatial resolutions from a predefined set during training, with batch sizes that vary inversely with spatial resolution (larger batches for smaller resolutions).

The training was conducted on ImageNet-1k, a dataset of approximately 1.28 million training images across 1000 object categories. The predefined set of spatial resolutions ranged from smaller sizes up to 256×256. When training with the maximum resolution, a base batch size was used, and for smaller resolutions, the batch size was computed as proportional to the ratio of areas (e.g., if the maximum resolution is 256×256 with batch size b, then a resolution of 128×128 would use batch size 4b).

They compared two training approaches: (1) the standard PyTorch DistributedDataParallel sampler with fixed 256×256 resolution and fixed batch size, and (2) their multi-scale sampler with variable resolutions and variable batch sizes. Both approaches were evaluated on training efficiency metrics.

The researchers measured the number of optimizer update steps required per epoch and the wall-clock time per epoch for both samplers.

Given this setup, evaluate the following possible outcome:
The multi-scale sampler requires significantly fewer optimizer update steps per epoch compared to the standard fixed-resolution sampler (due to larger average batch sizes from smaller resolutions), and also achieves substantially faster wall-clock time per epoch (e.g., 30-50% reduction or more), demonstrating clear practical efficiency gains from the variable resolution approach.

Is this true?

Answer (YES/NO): NO